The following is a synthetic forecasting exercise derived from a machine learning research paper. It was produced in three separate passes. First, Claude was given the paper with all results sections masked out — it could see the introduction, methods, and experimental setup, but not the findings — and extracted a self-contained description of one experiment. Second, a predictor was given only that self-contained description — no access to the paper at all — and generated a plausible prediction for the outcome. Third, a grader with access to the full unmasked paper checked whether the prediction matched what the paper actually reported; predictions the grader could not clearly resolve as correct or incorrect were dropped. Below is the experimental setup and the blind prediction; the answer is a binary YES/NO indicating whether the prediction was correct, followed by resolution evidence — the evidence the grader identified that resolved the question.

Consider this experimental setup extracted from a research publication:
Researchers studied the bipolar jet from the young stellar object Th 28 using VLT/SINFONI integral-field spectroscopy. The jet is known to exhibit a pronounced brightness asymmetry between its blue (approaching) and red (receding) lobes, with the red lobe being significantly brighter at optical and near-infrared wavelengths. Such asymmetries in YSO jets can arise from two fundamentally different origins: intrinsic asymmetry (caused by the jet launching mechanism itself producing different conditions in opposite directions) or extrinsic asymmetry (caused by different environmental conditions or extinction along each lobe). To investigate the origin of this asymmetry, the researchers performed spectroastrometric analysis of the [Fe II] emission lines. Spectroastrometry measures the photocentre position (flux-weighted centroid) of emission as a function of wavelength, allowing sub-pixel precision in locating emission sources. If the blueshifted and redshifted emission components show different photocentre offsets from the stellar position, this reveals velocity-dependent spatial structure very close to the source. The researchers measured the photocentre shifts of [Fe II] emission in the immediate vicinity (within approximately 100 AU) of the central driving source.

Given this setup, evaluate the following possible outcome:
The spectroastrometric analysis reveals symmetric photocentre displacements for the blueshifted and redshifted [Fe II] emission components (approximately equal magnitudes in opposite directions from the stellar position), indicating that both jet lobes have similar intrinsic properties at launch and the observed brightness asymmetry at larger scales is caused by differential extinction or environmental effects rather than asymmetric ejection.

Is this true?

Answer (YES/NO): NO